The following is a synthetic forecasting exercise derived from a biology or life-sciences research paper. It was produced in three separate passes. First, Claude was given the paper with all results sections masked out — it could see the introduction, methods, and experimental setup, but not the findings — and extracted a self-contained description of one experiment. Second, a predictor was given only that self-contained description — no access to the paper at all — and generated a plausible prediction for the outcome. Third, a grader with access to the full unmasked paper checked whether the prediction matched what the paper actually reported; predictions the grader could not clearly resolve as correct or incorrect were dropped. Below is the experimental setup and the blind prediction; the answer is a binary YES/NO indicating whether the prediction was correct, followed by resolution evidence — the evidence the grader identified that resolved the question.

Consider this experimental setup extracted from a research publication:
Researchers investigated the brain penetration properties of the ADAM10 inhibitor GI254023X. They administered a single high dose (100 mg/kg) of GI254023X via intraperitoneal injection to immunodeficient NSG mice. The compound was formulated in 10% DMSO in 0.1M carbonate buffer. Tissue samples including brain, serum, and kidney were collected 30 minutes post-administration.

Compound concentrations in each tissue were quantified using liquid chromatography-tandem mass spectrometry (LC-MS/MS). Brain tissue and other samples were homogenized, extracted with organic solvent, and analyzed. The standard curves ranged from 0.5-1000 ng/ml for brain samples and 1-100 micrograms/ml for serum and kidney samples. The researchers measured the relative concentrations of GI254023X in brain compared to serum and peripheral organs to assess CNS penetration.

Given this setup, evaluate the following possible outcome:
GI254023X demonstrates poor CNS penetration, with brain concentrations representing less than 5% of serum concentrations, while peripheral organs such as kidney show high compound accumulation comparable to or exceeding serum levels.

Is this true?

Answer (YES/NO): NO